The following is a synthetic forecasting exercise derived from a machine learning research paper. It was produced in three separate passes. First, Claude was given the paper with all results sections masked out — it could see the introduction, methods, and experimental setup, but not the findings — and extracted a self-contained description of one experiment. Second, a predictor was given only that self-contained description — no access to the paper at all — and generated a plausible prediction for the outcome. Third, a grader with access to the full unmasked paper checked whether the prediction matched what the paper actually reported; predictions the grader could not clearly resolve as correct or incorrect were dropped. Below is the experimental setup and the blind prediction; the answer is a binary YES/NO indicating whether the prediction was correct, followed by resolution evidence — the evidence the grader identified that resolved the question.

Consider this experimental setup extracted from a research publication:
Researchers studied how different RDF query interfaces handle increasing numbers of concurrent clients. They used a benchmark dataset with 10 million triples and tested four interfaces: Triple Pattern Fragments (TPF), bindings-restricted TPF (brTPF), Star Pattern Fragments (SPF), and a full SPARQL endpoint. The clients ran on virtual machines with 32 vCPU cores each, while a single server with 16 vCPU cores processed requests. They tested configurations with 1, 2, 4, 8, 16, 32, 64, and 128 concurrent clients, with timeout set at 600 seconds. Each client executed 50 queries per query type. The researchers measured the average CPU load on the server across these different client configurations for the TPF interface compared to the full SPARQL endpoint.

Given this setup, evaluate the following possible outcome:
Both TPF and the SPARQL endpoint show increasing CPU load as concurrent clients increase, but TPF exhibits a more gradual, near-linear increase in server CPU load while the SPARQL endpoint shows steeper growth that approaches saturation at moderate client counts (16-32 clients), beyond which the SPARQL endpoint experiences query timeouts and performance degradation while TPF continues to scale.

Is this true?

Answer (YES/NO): NO